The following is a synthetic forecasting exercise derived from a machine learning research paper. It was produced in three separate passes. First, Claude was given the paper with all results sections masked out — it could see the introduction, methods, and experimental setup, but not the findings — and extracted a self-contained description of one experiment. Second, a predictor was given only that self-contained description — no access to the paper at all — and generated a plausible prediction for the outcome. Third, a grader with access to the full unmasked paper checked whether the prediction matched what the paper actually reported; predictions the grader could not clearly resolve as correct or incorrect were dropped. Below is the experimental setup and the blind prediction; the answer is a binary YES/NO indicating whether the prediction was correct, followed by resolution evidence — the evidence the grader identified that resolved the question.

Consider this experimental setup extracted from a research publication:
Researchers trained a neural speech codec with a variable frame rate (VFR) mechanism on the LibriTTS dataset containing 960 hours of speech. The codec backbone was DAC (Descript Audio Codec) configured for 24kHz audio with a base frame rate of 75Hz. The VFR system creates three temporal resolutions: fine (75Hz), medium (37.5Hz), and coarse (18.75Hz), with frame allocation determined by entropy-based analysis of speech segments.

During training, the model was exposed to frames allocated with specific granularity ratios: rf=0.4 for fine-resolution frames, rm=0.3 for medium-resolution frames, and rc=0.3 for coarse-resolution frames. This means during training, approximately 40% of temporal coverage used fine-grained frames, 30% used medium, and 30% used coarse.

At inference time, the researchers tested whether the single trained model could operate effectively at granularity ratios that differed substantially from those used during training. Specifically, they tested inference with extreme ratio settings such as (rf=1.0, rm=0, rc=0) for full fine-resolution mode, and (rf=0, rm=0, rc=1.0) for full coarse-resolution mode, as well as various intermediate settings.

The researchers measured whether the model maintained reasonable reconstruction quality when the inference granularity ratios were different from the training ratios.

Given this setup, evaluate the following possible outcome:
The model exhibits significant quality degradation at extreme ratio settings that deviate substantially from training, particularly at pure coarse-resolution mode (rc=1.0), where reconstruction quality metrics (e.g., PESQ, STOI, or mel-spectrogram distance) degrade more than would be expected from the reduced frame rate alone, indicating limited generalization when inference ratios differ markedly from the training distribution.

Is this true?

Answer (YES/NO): NO